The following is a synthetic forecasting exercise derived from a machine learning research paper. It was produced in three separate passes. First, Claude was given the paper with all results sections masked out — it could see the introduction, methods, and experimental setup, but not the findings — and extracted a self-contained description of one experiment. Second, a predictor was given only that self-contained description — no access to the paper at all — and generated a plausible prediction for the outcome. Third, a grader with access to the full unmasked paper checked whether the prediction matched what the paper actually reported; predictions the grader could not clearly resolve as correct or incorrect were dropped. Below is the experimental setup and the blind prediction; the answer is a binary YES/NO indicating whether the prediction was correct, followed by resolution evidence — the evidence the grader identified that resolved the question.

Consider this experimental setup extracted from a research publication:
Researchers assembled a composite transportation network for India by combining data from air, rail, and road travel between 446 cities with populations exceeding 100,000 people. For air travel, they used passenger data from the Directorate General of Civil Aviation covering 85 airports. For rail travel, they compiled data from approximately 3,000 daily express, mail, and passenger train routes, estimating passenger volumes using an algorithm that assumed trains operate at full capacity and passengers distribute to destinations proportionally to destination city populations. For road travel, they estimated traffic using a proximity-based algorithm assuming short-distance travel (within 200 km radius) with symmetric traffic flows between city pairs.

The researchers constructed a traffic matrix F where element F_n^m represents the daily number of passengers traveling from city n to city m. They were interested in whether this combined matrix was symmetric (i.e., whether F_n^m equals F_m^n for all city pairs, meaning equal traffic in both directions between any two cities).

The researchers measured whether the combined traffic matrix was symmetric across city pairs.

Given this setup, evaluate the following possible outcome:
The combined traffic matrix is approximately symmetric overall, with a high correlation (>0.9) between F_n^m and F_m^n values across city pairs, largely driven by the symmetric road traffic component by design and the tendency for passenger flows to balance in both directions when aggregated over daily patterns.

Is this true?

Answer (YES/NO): NO